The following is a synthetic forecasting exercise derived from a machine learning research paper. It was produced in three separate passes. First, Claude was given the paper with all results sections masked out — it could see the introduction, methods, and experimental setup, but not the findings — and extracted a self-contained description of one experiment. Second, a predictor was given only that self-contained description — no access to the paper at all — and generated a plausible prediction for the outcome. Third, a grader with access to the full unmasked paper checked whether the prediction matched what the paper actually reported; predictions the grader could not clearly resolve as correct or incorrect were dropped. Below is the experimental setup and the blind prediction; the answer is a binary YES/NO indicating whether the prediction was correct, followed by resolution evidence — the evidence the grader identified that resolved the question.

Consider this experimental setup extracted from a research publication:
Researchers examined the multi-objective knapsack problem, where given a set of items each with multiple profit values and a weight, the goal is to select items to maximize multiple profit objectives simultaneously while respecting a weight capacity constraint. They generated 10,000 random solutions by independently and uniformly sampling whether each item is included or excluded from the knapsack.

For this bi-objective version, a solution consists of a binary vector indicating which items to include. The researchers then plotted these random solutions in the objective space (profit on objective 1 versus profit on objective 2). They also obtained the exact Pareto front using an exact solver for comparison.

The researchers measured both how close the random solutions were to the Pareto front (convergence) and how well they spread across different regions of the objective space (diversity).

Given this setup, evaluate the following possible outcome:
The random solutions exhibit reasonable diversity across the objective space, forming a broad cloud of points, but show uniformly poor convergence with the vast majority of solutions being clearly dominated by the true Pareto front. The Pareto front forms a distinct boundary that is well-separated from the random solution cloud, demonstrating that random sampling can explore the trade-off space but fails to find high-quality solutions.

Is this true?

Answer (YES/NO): NO